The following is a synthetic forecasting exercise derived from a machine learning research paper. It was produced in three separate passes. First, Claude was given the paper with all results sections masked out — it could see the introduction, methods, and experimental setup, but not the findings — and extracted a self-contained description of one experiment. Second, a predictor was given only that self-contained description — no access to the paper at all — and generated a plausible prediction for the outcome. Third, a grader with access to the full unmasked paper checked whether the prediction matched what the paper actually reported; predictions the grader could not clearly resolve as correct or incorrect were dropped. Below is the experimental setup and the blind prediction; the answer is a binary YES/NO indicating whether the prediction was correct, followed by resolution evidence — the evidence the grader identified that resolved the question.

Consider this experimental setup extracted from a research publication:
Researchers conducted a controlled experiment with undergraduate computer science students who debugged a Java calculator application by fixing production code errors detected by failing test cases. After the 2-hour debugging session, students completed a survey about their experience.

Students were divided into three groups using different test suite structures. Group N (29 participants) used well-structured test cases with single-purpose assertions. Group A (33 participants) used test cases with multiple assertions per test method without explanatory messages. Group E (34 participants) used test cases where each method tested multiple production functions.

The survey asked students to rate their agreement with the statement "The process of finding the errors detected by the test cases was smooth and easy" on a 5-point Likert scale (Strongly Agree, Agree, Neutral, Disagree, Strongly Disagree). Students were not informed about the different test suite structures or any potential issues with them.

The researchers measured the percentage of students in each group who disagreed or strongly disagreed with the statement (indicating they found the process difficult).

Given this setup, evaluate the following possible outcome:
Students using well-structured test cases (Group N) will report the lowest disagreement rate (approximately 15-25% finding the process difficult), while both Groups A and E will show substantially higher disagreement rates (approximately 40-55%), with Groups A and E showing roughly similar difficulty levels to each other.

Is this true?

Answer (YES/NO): NO